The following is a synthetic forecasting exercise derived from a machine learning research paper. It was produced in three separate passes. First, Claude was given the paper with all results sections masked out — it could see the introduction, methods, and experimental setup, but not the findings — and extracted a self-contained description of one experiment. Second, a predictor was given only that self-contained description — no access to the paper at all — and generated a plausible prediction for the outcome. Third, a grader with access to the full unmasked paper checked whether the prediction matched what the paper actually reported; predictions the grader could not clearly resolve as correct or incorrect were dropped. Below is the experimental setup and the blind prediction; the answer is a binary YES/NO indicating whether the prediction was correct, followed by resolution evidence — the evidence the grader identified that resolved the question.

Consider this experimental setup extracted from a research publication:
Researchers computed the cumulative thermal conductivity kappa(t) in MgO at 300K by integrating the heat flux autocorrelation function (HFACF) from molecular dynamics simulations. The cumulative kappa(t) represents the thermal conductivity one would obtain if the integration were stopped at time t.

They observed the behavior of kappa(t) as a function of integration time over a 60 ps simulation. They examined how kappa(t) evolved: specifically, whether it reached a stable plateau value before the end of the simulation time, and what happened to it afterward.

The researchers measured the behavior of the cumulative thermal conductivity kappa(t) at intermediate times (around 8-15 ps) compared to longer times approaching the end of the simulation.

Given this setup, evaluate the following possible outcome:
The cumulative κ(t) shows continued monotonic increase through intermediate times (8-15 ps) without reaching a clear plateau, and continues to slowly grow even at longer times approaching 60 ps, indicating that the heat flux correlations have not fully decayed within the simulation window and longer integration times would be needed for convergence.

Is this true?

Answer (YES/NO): NO